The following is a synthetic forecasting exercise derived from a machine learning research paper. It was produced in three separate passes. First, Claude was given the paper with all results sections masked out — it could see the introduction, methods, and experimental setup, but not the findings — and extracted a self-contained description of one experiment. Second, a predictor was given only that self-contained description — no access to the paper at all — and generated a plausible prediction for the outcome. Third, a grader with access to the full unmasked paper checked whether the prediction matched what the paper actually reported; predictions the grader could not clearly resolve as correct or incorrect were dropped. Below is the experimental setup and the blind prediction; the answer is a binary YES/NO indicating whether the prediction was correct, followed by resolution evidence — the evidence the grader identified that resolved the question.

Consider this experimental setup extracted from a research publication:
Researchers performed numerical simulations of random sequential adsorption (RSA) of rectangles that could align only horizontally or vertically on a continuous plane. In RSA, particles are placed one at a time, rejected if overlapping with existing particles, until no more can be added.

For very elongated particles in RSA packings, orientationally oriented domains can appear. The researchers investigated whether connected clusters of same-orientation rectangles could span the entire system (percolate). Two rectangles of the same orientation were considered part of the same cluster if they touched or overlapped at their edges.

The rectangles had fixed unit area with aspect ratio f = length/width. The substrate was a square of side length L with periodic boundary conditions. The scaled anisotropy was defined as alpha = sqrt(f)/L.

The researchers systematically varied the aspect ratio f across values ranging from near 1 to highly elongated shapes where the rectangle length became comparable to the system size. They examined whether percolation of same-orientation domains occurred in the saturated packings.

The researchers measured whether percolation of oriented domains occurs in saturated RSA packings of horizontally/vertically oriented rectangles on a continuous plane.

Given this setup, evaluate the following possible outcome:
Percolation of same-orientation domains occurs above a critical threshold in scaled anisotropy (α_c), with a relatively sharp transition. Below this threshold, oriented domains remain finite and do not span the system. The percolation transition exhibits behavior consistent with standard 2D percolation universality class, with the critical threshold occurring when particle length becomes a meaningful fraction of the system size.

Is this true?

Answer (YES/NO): NO